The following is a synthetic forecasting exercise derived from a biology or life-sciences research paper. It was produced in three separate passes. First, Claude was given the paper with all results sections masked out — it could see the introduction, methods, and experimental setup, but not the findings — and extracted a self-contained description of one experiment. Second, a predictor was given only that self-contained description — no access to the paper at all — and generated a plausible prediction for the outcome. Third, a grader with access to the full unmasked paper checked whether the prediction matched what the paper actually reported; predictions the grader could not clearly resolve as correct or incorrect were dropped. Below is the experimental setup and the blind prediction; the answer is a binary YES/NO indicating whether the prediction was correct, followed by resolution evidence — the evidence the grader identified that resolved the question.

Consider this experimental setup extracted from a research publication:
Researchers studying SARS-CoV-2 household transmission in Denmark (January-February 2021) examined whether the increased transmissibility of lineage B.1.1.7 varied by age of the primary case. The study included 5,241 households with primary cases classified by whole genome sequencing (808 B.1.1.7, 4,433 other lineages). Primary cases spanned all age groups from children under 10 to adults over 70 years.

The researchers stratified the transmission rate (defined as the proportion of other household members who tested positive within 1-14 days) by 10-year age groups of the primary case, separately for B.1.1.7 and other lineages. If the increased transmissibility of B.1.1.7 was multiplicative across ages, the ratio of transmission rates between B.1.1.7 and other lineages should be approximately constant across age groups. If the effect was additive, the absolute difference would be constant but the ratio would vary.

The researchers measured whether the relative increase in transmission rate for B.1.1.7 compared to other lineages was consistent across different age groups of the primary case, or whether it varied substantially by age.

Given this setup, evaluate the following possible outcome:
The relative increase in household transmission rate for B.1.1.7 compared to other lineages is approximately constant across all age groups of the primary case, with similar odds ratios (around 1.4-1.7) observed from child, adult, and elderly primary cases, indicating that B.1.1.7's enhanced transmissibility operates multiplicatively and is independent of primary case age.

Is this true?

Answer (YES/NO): YES